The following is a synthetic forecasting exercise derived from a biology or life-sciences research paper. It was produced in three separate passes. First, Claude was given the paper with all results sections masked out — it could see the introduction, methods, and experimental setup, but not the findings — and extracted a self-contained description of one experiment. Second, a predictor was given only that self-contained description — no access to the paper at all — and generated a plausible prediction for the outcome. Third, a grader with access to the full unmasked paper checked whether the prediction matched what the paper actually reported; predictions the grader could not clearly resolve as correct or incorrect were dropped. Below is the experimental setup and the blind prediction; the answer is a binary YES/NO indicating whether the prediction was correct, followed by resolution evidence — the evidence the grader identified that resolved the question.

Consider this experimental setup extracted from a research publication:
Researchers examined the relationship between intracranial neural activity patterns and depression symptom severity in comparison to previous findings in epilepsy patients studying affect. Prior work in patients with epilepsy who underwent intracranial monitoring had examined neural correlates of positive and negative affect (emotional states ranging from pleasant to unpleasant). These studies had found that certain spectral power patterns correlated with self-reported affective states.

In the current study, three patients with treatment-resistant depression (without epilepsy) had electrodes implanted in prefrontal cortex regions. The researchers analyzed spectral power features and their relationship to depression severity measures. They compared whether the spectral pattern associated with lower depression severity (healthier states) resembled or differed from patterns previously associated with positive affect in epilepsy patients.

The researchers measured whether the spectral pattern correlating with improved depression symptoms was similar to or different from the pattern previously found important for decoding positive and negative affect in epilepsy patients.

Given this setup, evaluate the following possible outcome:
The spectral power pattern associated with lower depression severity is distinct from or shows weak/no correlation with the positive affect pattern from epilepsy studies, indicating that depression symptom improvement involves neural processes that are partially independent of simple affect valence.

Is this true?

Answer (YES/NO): NO